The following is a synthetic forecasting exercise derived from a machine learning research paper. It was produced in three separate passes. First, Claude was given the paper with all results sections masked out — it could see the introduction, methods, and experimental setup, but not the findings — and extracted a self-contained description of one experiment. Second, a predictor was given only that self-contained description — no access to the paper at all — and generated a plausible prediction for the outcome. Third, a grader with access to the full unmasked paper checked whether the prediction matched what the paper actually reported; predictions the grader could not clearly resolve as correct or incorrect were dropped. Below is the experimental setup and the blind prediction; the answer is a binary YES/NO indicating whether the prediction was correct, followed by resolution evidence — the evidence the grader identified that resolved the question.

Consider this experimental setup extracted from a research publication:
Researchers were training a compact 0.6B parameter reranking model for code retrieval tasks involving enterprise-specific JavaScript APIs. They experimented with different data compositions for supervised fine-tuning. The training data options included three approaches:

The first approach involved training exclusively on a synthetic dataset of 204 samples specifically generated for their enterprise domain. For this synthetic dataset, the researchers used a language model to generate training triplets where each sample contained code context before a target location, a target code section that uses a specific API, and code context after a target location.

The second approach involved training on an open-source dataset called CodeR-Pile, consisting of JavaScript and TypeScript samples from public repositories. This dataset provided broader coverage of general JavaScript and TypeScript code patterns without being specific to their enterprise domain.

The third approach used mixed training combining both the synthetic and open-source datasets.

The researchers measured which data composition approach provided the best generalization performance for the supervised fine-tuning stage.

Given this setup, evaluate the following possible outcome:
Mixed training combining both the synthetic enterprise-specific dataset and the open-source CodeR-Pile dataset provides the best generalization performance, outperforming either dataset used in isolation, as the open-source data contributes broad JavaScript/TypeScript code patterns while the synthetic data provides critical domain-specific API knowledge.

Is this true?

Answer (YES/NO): NO